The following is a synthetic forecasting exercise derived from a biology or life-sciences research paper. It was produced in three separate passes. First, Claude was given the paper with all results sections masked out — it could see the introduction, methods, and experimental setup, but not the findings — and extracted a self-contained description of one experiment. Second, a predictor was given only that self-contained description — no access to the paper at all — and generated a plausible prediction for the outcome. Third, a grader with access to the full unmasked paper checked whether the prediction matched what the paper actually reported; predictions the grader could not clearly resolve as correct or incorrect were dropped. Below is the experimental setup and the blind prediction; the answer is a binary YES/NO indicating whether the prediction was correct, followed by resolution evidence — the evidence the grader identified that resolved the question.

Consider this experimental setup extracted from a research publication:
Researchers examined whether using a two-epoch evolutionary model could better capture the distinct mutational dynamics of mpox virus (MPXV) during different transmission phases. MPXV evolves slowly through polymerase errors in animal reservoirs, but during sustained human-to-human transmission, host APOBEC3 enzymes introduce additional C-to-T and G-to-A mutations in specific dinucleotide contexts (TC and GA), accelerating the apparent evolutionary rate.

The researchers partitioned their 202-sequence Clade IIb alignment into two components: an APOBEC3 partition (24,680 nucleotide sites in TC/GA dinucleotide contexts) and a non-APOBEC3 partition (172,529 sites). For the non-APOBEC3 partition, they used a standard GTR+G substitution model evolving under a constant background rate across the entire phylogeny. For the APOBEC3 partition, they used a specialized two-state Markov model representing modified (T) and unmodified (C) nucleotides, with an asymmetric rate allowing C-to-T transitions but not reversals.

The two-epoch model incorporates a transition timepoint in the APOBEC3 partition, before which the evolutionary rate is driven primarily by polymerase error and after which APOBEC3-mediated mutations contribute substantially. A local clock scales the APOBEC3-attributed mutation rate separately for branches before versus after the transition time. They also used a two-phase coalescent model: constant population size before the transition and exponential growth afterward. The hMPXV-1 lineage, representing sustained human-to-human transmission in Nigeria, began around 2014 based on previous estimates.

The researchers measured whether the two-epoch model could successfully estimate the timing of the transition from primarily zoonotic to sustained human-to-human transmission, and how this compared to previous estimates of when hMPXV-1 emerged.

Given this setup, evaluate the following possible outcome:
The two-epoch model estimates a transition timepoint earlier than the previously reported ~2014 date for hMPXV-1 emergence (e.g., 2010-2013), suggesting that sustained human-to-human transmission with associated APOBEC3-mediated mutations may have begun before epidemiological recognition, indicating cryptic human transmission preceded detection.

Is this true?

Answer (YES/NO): NO